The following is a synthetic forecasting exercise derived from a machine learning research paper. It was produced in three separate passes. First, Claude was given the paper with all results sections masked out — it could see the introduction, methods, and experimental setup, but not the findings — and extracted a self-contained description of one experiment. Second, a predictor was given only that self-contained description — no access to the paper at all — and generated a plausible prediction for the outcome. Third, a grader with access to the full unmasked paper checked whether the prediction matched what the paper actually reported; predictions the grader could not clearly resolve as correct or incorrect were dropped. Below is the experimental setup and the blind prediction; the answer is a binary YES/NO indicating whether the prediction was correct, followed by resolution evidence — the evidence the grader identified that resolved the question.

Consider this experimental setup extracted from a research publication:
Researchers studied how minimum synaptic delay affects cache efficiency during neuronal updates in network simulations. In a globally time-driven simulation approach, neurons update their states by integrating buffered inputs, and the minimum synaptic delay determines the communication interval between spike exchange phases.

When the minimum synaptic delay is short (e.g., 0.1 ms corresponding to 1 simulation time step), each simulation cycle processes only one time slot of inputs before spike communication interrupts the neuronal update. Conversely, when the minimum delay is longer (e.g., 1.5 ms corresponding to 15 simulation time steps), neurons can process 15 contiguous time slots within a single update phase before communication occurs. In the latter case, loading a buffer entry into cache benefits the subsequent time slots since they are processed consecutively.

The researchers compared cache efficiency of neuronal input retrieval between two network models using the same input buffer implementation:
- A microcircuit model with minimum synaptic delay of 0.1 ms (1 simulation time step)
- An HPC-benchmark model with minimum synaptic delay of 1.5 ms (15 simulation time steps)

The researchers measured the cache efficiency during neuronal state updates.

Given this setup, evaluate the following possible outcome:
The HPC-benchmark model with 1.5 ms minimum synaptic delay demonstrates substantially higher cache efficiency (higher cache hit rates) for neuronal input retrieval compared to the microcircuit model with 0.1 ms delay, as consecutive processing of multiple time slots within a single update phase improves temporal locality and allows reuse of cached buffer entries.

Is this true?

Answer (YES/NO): YES